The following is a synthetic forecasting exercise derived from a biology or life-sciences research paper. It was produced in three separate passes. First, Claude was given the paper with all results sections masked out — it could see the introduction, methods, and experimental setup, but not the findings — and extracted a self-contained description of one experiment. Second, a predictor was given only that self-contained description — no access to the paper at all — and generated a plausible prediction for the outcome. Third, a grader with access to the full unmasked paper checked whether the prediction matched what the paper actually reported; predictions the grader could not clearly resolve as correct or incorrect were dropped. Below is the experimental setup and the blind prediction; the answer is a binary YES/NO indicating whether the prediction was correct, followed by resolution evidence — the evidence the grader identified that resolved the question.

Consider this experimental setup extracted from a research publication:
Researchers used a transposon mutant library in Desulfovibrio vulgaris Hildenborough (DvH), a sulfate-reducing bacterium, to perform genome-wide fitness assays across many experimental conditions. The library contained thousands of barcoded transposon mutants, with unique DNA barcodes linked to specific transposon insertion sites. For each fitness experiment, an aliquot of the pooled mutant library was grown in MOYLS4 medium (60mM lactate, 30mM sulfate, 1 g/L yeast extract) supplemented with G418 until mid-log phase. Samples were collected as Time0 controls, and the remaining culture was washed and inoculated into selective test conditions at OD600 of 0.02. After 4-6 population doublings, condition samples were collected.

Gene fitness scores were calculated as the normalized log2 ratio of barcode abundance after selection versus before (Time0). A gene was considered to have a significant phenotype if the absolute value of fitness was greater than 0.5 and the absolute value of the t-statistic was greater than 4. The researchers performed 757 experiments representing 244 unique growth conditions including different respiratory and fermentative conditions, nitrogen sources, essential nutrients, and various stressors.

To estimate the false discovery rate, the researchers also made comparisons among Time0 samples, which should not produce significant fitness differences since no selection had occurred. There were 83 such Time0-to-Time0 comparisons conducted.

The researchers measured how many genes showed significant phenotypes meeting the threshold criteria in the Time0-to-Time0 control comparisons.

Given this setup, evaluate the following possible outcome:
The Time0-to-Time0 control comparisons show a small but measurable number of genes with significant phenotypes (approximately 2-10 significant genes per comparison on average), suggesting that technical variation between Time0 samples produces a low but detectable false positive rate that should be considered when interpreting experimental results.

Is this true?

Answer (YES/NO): NO